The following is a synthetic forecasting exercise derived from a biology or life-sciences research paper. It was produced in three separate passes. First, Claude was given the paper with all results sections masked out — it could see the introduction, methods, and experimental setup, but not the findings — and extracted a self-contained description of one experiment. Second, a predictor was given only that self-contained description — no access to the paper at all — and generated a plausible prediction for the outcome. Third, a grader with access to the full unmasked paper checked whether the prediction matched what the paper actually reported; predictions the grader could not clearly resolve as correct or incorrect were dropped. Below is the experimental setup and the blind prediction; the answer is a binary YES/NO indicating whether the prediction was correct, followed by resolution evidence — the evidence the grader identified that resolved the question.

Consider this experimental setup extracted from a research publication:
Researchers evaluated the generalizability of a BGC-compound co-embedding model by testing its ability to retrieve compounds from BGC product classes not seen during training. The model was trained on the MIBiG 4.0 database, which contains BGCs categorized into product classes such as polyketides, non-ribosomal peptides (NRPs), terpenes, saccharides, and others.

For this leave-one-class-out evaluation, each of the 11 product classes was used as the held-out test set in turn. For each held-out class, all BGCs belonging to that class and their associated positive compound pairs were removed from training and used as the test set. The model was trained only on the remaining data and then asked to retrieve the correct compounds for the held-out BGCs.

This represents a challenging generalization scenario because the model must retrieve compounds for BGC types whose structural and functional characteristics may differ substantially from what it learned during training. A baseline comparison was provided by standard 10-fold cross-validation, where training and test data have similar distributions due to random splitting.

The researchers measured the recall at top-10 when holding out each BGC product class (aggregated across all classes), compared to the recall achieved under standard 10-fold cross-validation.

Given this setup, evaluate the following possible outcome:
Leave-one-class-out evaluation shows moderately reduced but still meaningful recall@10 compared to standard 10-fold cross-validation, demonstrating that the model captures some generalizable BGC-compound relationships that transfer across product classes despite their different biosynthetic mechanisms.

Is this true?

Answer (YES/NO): NO